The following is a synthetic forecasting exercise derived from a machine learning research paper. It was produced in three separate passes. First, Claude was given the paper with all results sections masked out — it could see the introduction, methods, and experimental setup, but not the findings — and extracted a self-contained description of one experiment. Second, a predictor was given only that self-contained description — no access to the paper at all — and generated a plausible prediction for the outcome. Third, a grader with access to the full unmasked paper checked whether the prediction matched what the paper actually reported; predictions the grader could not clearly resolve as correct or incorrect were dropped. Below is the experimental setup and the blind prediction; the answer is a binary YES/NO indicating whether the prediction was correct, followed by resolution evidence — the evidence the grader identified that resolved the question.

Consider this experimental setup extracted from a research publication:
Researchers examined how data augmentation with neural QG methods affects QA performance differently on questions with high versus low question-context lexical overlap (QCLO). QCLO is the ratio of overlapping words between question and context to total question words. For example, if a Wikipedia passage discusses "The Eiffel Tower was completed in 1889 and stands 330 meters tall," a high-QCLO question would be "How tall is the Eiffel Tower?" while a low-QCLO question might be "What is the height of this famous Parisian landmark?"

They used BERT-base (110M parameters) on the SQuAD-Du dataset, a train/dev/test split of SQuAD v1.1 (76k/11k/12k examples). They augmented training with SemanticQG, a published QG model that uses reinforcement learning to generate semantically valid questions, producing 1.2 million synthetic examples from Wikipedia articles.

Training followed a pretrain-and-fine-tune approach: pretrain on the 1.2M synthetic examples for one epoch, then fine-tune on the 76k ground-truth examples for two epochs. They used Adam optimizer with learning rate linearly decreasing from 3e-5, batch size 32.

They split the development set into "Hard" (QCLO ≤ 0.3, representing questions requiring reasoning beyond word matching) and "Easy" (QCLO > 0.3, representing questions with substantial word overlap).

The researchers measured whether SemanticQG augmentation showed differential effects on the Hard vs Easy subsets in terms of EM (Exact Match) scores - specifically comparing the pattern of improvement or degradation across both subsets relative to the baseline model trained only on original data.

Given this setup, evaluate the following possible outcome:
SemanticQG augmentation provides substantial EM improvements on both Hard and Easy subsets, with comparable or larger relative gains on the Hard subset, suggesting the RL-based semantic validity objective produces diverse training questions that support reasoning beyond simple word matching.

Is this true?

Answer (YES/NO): NO